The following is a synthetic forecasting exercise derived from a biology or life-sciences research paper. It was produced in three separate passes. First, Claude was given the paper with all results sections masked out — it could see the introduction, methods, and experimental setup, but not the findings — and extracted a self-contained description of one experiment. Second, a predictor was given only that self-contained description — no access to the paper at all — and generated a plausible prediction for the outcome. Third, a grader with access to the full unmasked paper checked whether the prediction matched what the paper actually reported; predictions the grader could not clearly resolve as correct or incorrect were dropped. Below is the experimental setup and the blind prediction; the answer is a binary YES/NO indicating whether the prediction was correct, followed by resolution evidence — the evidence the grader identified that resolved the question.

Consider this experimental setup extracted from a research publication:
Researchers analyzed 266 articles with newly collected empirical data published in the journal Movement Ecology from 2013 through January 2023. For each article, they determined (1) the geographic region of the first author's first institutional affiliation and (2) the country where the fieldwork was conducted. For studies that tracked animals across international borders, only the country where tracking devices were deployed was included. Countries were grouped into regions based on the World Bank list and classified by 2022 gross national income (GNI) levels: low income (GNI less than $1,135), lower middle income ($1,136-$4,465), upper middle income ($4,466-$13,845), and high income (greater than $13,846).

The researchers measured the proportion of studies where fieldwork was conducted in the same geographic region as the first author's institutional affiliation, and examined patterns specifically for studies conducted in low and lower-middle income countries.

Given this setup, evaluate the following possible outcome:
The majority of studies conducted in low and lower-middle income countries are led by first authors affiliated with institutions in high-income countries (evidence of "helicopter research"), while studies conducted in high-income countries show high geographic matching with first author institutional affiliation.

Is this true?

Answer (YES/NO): YES